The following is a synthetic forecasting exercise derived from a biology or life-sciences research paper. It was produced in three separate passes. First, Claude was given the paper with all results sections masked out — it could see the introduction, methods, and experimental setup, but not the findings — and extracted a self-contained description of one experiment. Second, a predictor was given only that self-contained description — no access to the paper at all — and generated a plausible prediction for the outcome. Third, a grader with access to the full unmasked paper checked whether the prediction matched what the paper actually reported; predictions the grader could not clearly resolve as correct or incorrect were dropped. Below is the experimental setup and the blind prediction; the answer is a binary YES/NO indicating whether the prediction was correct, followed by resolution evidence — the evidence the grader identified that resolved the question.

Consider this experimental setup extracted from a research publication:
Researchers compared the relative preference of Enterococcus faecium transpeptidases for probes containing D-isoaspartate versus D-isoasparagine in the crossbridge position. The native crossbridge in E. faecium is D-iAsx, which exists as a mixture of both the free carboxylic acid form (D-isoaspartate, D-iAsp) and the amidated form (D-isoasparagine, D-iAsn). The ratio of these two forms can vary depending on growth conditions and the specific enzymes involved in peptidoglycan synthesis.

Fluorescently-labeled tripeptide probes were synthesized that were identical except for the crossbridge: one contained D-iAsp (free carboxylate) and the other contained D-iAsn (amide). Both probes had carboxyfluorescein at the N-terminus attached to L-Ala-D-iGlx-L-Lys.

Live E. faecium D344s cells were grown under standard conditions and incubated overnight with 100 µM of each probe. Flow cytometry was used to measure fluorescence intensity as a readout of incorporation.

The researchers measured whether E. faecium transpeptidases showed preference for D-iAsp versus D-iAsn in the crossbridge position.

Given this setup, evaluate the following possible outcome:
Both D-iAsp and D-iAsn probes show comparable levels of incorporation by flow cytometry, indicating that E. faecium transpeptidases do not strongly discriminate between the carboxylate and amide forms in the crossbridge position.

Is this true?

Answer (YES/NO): NO